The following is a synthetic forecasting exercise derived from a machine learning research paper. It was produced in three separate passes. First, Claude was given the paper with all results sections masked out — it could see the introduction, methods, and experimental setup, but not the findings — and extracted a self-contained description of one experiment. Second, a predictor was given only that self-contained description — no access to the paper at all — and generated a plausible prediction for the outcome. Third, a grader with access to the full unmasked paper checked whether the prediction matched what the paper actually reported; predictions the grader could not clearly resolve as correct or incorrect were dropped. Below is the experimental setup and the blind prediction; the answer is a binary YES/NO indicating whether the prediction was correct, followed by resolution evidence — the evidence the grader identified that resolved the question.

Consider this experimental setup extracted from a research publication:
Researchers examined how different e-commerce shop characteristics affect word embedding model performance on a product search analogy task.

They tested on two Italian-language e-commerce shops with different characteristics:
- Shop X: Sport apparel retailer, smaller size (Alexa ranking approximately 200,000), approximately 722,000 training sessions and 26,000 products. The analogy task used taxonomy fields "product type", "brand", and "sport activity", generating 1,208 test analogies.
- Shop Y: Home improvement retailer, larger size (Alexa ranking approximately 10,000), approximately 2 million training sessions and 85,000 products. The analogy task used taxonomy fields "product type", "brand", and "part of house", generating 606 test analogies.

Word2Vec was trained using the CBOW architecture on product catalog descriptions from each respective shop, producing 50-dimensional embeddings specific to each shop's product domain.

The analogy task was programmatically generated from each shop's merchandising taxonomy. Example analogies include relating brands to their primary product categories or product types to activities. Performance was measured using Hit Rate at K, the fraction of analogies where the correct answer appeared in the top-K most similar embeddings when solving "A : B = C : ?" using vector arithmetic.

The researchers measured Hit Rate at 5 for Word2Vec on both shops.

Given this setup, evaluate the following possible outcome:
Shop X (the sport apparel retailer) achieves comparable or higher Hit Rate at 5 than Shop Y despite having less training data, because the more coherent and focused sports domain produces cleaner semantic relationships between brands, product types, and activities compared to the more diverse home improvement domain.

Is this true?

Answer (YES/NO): YES